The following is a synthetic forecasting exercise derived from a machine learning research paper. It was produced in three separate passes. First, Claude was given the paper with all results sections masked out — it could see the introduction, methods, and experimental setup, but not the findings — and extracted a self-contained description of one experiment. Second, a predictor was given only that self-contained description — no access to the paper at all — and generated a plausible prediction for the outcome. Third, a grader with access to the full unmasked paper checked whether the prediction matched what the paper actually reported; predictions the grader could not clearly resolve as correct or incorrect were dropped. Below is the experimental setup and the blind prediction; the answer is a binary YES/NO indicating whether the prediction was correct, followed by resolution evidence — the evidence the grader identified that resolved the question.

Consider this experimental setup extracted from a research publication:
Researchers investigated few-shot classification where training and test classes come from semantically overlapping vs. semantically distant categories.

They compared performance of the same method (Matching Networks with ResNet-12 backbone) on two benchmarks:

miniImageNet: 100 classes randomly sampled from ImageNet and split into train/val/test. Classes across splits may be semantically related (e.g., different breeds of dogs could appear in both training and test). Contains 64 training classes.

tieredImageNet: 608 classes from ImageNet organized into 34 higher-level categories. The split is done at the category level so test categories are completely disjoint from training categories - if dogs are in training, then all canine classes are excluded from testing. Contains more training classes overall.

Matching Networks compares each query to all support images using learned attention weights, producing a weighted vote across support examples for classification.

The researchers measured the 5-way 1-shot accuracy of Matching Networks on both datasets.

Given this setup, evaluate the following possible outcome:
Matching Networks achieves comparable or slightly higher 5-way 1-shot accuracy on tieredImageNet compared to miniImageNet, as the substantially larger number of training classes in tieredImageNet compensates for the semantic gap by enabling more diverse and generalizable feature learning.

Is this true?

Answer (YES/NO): NO